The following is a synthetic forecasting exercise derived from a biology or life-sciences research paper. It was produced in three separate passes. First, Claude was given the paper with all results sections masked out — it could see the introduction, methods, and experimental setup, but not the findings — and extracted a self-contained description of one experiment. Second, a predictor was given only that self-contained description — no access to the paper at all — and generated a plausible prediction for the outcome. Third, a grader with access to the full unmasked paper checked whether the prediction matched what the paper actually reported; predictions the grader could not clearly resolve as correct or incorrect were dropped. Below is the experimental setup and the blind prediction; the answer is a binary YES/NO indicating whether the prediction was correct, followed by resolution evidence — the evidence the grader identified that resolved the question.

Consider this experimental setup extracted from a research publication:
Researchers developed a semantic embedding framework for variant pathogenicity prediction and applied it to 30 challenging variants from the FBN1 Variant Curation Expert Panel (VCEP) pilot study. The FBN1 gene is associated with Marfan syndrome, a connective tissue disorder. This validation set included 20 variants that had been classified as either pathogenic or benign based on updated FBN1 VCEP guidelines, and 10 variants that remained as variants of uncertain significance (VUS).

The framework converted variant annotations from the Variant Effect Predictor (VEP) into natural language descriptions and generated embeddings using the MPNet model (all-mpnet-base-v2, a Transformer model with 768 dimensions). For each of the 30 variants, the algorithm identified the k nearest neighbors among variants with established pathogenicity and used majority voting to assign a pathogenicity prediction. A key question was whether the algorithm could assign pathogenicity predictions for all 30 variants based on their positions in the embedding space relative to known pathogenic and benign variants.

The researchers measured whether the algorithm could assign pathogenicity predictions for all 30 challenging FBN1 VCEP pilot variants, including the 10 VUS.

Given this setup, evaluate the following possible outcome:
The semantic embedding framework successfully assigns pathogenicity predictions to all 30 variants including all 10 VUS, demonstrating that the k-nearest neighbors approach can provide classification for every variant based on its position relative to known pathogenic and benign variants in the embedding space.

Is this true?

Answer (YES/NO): YES